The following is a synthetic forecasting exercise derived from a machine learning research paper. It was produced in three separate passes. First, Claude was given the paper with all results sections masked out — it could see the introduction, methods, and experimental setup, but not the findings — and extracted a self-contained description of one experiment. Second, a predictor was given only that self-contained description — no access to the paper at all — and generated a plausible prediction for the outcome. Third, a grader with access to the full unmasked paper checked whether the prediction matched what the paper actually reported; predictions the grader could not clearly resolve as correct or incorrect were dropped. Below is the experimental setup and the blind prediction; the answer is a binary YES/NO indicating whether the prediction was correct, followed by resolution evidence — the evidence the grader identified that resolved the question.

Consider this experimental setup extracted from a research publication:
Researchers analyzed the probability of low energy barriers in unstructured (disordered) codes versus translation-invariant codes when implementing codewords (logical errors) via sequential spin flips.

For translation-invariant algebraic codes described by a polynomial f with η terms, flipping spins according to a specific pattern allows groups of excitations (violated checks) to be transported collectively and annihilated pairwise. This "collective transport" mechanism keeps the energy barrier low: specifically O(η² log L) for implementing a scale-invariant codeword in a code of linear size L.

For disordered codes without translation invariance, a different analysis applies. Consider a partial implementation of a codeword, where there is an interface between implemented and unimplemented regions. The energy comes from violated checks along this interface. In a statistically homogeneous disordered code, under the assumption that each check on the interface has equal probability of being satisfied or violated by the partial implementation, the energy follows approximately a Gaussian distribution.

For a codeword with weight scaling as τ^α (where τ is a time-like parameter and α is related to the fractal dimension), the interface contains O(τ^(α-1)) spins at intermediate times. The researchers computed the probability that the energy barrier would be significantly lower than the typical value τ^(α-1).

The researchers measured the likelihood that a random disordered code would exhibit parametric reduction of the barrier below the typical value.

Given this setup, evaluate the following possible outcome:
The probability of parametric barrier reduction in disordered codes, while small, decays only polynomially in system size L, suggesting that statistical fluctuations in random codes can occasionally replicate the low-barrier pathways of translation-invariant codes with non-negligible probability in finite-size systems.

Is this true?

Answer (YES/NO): NO